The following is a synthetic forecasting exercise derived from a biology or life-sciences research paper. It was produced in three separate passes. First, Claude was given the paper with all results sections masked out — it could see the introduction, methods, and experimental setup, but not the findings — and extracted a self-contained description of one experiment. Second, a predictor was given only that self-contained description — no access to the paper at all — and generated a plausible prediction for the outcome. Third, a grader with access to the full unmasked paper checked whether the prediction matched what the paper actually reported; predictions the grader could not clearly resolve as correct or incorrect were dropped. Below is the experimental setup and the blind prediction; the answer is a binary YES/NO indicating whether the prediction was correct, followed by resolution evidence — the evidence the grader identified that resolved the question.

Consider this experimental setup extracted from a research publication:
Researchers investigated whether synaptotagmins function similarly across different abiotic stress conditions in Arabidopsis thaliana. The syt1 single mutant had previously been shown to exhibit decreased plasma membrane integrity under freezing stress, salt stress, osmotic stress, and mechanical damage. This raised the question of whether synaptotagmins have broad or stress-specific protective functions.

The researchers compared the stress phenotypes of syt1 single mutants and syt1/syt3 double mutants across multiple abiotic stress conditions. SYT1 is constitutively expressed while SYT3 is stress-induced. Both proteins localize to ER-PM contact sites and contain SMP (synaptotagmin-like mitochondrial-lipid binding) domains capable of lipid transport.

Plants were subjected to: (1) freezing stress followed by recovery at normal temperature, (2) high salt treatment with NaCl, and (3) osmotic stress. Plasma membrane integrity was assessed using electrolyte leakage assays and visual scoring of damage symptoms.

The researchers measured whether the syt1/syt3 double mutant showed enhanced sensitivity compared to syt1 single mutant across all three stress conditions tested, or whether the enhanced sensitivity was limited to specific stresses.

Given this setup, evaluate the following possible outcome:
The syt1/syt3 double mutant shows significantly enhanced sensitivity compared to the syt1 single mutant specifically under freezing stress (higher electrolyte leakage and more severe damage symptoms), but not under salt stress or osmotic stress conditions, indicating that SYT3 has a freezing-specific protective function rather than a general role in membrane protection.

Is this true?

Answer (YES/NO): NO